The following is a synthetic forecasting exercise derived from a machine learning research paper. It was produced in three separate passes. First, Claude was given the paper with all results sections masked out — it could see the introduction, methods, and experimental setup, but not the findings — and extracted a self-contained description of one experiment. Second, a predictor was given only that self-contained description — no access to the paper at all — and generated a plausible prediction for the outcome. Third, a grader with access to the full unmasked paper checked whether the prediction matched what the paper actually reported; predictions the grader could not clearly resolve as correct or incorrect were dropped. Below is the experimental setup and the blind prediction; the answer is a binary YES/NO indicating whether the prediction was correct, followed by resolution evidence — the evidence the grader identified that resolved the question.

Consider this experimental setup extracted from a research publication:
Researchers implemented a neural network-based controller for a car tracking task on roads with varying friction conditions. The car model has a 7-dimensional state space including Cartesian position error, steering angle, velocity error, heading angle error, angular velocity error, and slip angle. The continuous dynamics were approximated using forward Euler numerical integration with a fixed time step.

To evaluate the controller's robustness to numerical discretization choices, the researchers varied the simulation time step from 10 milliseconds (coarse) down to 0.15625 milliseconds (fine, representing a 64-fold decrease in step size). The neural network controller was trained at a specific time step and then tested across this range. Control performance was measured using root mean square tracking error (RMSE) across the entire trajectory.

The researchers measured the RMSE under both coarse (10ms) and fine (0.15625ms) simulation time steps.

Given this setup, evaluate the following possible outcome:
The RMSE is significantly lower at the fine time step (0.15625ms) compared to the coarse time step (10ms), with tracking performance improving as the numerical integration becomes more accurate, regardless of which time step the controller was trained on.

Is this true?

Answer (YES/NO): NO